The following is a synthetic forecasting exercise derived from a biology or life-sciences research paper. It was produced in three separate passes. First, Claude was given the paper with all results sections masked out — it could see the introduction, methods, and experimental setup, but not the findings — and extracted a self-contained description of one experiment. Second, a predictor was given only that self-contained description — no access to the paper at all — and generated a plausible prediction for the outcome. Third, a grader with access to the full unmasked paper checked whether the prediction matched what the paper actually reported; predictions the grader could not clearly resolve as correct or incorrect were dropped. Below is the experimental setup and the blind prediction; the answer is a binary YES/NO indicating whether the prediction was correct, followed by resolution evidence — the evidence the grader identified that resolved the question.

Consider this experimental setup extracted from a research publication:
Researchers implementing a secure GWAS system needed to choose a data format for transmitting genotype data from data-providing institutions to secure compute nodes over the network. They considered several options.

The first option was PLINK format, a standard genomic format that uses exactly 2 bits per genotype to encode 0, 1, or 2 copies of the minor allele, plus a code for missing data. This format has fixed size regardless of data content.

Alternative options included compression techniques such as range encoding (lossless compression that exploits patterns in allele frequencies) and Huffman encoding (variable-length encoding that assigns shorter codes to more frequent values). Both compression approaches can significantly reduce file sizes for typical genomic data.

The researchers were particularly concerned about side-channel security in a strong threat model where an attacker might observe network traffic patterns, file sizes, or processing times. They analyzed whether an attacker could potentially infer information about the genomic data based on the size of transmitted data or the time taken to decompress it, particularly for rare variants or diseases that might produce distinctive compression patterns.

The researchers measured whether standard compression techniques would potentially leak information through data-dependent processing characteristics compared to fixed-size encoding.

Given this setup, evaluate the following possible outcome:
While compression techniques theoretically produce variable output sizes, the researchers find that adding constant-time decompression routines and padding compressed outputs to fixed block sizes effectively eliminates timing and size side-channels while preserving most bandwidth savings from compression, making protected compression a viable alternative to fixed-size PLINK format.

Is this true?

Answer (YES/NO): NO